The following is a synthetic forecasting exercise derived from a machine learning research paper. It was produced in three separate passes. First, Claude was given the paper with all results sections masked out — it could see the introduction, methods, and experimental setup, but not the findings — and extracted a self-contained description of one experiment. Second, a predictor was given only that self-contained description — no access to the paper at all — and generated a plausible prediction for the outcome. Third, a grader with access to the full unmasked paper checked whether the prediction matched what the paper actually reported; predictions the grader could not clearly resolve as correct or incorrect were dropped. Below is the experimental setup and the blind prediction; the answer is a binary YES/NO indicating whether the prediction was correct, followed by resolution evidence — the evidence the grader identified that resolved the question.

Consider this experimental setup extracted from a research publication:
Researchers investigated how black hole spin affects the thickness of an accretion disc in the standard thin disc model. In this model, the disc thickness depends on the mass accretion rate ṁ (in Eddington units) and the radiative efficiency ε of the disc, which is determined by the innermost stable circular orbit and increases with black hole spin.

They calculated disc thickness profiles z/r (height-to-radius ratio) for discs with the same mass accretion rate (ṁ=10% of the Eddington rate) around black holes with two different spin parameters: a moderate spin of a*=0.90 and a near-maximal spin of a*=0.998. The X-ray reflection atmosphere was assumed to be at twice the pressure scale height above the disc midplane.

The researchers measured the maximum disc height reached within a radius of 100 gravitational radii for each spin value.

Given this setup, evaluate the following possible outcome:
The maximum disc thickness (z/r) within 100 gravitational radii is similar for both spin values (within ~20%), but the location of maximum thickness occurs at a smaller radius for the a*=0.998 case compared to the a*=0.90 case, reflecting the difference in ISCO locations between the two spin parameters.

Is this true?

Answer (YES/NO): NO